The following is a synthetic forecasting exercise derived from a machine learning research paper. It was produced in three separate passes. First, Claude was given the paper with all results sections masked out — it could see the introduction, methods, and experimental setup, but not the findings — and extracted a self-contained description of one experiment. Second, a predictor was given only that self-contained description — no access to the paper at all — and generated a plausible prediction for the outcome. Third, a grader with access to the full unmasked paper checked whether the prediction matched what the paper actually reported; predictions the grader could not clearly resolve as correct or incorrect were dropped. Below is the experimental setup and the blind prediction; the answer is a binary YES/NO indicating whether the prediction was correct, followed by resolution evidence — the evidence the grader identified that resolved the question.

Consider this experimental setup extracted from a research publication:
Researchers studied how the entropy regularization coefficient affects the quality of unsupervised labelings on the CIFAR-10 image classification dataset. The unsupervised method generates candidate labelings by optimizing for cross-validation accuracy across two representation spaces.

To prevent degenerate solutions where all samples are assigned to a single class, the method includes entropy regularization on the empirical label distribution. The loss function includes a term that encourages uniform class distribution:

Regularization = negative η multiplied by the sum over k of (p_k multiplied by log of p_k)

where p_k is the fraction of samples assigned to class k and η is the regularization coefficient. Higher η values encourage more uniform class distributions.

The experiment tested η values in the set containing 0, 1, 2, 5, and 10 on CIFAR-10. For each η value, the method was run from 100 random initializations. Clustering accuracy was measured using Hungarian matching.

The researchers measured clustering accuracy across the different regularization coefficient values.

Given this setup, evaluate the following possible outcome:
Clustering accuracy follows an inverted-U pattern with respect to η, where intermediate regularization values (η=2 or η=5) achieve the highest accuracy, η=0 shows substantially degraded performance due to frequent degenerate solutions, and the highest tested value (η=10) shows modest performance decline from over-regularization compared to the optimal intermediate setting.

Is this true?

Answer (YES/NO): NO